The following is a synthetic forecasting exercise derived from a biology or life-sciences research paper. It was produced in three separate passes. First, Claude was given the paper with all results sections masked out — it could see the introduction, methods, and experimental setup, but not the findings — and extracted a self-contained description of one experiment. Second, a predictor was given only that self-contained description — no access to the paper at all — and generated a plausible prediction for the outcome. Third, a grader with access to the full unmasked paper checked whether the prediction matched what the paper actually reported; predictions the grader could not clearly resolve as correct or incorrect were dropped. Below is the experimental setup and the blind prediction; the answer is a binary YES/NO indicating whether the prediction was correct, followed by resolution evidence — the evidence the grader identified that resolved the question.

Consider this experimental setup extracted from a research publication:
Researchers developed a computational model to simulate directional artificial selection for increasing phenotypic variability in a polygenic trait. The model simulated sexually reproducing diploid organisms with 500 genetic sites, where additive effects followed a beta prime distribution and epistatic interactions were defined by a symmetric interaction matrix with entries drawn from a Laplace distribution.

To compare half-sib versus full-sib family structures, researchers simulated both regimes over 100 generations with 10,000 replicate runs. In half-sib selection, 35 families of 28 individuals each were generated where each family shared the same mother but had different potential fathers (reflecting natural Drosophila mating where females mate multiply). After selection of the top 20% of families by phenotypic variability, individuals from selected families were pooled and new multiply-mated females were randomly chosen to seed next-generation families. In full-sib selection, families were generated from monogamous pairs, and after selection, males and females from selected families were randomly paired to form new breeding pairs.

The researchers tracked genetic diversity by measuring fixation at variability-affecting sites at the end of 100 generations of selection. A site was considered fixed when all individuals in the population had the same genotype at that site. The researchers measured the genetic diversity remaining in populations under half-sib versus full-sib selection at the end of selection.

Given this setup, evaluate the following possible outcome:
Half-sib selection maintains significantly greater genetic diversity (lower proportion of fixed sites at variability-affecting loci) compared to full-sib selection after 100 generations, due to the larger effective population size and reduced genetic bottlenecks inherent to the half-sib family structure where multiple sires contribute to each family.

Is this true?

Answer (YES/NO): YES